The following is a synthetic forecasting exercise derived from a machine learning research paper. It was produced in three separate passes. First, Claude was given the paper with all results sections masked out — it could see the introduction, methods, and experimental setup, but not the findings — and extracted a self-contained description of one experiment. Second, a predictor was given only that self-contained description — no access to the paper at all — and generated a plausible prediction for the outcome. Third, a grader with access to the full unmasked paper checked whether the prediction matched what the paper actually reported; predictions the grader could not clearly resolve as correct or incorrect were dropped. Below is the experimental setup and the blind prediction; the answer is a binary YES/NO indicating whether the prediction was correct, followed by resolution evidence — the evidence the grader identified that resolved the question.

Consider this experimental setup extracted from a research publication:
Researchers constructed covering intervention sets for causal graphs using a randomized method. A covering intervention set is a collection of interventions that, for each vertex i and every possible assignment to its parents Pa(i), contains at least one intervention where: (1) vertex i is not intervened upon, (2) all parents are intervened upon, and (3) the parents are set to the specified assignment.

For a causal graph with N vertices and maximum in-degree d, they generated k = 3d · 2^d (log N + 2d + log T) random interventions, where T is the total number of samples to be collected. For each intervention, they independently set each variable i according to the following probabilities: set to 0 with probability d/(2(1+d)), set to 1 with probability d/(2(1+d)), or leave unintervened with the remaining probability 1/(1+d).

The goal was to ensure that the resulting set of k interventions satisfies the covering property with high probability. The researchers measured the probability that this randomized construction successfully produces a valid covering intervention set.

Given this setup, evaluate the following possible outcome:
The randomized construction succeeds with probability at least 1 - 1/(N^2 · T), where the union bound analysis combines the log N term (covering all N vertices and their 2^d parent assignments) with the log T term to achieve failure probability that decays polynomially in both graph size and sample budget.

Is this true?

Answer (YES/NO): NO